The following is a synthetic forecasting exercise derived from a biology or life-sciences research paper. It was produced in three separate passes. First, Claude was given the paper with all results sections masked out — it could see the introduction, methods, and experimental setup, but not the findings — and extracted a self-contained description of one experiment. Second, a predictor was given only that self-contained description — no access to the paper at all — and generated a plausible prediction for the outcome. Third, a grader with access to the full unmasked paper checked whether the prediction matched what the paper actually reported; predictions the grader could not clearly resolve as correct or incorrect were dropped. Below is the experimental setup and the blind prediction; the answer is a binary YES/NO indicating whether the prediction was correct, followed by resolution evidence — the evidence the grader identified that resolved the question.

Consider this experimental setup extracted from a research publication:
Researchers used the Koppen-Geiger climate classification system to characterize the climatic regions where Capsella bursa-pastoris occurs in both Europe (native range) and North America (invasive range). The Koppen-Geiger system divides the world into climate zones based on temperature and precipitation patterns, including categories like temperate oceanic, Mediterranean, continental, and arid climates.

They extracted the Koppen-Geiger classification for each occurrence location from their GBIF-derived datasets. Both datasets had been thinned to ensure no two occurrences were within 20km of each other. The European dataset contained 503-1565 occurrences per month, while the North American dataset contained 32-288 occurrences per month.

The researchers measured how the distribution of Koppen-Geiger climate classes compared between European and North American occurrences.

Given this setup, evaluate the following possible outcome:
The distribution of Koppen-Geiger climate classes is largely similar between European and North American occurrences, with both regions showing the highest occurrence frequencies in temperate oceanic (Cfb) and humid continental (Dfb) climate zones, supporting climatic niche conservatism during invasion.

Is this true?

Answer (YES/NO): NO